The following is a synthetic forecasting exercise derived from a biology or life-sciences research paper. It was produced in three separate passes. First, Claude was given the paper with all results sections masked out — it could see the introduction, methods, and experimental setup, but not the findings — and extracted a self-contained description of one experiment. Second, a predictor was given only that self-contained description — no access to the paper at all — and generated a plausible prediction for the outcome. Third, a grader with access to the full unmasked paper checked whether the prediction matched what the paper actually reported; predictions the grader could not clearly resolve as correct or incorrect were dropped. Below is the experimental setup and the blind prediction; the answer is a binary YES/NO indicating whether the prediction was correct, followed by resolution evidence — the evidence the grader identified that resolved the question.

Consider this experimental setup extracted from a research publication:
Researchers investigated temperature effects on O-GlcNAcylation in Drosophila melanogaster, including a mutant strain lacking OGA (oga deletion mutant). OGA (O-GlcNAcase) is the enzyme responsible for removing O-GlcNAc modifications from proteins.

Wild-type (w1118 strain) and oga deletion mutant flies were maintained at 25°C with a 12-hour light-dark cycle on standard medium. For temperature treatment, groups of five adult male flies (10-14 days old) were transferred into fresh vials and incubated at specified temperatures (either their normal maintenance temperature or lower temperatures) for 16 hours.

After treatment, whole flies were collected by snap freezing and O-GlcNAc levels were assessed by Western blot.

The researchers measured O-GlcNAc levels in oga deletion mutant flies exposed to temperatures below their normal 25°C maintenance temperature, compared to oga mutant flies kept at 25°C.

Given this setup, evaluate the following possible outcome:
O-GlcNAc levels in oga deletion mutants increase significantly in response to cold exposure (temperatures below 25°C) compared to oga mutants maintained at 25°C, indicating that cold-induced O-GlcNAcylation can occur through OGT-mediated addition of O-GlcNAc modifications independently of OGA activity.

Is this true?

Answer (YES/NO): NO